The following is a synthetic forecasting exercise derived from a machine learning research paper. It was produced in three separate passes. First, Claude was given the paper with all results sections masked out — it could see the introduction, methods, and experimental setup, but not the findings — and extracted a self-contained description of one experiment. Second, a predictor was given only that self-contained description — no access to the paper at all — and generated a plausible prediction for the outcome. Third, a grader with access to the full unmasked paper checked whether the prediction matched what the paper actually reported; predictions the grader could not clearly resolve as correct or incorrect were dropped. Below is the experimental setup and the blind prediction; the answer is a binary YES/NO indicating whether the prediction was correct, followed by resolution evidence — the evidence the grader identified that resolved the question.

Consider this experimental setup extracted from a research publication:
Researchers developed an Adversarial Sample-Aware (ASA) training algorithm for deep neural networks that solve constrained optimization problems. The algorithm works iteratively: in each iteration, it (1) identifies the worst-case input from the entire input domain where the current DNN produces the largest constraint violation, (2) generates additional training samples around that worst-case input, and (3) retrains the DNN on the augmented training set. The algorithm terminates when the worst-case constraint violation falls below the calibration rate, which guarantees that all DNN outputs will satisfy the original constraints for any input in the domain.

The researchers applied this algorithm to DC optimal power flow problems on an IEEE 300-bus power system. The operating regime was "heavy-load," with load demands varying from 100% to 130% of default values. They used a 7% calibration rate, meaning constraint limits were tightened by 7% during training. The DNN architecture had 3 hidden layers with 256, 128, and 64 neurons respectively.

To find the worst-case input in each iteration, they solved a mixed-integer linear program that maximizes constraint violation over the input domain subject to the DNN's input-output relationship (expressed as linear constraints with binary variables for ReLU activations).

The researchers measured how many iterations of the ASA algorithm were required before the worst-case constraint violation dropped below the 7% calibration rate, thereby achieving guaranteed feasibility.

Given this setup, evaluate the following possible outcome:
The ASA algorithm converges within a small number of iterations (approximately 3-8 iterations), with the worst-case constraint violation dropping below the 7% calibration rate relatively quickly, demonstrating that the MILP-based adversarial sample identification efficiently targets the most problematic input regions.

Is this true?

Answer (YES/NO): NO